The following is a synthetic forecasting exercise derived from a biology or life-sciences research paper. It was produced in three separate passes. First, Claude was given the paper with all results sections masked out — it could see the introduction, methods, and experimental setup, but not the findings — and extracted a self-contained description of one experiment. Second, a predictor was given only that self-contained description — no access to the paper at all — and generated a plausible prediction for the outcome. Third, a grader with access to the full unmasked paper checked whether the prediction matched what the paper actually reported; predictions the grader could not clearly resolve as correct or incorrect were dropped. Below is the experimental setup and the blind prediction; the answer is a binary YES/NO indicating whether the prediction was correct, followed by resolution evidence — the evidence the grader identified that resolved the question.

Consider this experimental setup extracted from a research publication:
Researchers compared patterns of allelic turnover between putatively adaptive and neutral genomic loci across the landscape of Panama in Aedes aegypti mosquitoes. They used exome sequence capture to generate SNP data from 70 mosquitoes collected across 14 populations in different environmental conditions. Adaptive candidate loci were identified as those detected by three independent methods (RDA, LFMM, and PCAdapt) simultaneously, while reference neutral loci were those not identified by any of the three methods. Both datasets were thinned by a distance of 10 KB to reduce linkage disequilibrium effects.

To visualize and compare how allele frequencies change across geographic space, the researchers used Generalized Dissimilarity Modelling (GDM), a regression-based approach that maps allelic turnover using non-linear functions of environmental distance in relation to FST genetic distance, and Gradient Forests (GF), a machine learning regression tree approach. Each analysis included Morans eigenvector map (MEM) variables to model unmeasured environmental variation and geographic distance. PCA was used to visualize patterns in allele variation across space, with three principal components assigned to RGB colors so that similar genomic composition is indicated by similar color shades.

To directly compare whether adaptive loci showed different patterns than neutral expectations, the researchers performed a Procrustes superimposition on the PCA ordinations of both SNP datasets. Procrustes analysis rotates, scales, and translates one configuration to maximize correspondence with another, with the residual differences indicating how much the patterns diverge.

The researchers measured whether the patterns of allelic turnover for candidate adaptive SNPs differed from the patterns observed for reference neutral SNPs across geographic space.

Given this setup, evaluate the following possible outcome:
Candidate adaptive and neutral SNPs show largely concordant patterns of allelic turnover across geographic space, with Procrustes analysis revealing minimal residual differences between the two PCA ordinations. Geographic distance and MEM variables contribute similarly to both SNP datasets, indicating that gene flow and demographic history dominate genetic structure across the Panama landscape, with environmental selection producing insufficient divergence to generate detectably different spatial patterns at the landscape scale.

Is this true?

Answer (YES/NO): NO